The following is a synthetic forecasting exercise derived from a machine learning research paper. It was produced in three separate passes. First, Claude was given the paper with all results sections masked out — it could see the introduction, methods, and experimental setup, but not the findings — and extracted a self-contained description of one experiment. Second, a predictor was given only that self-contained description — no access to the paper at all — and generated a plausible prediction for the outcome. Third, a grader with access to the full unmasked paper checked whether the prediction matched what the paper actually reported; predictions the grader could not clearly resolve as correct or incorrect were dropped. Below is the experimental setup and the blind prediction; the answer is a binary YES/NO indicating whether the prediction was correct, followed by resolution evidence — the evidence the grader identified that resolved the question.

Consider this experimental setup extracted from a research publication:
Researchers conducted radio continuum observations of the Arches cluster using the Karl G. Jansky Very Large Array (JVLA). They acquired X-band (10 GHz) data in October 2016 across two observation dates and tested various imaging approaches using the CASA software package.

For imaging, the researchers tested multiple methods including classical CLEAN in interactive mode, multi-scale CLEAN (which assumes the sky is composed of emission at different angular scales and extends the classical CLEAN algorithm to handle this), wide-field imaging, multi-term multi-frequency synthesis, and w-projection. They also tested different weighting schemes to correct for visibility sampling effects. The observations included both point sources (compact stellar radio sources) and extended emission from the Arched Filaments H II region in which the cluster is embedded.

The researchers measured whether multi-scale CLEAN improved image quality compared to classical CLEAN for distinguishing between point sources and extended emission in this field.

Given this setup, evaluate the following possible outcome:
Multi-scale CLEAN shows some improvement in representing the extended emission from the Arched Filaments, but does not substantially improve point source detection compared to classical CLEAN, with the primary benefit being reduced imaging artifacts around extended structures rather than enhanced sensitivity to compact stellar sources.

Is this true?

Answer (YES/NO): NO